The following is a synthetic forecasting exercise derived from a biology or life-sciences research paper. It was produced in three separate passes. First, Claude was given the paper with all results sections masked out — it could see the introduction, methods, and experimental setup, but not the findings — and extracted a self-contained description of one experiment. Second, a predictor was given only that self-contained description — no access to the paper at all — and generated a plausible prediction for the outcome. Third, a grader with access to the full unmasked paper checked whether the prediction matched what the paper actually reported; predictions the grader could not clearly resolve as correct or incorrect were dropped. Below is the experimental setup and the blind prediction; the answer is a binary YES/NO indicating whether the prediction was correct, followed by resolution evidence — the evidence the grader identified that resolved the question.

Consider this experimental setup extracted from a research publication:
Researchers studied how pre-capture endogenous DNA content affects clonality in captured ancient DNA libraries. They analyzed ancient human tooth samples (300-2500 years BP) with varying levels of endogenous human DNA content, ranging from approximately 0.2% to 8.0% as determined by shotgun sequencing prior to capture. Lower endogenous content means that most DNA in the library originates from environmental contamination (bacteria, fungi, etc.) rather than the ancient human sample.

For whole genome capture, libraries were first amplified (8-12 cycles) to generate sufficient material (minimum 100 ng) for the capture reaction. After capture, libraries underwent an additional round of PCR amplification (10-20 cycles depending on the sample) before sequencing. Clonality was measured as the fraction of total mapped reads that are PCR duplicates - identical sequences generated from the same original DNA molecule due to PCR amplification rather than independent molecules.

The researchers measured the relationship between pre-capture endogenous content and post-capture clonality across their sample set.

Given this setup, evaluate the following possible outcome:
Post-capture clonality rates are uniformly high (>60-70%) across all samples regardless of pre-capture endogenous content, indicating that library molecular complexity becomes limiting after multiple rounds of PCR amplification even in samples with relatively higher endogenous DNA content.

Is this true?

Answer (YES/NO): NO